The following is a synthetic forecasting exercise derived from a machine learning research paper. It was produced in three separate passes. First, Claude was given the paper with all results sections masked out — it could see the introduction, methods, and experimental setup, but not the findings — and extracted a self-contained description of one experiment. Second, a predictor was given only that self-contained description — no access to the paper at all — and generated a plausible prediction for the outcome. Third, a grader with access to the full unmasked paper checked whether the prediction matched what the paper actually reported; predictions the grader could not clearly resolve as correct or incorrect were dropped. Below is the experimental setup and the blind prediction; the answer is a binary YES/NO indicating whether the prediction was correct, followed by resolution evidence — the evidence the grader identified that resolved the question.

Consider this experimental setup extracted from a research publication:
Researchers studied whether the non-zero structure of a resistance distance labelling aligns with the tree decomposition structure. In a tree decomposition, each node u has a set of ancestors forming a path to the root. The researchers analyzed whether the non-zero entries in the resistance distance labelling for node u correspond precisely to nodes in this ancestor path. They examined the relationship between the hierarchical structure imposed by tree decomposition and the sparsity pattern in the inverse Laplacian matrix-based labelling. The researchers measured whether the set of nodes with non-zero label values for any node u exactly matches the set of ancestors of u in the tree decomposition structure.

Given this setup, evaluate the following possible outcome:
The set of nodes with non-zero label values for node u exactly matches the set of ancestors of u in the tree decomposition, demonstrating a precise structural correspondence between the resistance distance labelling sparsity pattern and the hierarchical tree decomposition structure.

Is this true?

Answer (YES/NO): YES